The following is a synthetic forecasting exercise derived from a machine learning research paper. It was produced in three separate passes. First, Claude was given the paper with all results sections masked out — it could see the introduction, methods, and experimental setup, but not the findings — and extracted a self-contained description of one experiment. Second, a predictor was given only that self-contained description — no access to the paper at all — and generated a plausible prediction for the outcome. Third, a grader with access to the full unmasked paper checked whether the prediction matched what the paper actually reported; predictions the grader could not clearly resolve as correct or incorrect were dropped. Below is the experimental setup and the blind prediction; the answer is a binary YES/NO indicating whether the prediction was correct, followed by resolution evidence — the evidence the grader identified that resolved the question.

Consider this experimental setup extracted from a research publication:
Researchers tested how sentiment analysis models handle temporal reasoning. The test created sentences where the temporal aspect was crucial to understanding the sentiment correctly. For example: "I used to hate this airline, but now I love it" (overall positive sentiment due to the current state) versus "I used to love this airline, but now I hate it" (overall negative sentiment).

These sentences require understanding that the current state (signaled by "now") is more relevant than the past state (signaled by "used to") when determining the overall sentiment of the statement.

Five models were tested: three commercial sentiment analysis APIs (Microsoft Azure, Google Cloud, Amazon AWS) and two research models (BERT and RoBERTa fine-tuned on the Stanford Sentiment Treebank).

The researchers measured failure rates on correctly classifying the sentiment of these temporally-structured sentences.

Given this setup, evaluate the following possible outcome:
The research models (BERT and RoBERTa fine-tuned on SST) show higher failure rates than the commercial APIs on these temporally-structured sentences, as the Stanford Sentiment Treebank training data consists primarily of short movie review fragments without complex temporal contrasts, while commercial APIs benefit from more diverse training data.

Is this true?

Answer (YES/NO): NO